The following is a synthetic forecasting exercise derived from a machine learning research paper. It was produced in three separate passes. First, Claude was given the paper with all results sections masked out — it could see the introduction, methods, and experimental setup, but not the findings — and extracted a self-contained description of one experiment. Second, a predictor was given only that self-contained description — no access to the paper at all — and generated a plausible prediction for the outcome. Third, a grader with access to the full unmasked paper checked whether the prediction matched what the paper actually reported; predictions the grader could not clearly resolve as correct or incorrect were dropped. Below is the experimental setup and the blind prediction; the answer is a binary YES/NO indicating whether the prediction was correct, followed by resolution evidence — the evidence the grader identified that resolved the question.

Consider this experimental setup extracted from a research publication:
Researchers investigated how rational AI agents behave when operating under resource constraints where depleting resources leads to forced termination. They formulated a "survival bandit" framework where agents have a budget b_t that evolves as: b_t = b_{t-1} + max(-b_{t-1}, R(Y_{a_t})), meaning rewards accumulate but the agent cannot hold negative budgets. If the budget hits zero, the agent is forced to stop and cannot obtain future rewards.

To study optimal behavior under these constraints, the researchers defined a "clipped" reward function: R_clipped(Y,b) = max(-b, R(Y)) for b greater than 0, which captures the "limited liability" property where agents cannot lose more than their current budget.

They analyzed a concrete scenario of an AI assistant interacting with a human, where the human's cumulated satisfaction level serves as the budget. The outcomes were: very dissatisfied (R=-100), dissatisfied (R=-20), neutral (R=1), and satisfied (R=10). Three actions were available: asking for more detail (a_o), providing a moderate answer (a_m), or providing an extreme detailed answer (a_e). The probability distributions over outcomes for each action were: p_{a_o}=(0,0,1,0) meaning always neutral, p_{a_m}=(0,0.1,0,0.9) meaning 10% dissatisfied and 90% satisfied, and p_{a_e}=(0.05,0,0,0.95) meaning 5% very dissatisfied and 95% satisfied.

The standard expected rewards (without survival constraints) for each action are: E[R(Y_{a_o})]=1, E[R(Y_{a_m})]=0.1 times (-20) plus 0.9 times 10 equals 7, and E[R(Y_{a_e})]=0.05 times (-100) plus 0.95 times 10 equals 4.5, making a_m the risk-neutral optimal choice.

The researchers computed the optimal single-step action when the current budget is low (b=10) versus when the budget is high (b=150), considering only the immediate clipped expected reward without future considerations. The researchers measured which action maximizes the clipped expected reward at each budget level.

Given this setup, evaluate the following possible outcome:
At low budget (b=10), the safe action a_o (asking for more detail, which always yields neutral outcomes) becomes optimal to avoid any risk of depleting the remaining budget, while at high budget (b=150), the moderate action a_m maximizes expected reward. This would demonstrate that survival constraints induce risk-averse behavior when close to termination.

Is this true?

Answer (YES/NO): NO